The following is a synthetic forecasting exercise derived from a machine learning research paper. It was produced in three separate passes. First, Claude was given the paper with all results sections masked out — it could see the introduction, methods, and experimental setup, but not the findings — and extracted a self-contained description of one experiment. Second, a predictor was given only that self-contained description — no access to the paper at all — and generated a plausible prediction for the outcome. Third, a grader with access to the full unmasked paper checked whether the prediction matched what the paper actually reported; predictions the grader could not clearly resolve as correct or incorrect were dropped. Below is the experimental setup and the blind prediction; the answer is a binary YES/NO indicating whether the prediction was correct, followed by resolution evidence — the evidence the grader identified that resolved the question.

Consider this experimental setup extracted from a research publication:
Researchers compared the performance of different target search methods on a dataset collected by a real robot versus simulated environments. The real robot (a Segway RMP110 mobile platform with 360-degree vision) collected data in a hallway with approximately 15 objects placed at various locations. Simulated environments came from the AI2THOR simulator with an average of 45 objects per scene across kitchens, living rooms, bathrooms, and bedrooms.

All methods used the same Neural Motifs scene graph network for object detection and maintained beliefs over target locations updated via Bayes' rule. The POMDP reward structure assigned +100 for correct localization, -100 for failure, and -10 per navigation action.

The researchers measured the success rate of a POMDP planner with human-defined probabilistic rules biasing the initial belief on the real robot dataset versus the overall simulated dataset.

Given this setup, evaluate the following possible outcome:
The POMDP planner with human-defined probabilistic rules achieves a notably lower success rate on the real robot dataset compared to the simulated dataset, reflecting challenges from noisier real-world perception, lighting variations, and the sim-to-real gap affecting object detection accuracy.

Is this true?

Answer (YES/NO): NO